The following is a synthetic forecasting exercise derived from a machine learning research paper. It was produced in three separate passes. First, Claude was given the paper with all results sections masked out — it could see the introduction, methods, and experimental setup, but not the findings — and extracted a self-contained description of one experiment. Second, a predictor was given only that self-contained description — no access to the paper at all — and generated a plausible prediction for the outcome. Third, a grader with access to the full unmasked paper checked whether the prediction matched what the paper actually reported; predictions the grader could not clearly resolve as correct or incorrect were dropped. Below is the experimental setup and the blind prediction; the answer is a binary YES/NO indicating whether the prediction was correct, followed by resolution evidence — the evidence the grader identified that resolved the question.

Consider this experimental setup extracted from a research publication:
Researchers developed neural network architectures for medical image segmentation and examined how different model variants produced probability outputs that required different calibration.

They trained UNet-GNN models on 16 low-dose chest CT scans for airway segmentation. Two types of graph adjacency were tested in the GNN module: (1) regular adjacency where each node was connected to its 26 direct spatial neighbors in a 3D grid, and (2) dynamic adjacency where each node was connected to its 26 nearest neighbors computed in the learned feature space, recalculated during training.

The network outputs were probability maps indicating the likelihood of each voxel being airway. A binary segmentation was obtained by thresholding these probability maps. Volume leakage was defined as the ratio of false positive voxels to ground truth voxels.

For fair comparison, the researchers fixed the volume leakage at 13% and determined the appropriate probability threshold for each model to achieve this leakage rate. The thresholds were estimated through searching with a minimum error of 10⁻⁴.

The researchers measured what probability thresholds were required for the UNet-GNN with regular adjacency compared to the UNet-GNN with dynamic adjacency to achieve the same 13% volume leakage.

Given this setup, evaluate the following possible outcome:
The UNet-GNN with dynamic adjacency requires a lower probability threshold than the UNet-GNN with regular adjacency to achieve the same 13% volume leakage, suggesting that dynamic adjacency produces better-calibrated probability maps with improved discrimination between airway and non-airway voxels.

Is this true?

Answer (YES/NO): YES